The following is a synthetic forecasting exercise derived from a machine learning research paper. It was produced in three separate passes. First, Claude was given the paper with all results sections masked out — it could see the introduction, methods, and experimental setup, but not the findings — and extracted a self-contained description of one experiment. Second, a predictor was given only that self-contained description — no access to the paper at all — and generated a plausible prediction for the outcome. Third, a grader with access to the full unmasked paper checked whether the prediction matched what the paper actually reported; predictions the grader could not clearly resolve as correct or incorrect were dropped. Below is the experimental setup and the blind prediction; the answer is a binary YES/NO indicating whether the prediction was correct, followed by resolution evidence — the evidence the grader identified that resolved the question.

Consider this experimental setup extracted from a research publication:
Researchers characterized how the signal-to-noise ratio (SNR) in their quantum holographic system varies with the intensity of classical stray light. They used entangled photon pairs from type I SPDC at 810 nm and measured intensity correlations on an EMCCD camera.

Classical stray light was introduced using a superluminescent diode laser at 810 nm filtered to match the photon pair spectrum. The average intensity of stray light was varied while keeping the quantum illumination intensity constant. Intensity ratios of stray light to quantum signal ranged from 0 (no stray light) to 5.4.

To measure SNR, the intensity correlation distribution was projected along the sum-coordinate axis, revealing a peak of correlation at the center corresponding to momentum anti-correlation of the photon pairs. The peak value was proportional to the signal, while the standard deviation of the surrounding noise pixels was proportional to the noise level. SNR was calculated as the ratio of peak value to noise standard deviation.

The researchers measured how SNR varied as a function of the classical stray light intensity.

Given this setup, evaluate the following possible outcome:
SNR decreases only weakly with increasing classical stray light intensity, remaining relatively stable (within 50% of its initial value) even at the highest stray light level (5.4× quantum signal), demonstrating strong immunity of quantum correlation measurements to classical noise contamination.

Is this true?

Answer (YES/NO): NO